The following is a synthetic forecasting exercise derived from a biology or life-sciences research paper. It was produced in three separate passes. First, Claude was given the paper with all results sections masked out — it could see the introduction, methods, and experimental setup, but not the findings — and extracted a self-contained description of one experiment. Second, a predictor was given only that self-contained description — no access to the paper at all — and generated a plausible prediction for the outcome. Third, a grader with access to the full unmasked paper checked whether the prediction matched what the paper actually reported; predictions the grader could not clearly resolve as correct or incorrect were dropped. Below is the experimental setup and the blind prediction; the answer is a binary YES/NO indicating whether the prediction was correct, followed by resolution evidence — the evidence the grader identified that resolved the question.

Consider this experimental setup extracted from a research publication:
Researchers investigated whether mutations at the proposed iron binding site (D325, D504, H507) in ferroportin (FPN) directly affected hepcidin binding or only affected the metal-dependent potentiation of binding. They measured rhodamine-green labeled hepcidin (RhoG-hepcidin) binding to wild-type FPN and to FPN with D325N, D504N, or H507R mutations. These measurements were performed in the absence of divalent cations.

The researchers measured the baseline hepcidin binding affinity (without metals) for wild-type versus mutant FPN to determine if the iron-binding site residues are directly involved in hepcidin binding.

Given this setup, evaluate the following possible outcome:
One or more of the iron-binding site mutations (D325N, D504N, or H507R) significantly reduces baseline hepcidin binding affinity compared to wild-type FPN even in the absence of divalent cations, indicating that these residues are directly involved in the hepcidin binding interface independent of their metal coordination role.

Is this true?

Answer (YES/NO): NO